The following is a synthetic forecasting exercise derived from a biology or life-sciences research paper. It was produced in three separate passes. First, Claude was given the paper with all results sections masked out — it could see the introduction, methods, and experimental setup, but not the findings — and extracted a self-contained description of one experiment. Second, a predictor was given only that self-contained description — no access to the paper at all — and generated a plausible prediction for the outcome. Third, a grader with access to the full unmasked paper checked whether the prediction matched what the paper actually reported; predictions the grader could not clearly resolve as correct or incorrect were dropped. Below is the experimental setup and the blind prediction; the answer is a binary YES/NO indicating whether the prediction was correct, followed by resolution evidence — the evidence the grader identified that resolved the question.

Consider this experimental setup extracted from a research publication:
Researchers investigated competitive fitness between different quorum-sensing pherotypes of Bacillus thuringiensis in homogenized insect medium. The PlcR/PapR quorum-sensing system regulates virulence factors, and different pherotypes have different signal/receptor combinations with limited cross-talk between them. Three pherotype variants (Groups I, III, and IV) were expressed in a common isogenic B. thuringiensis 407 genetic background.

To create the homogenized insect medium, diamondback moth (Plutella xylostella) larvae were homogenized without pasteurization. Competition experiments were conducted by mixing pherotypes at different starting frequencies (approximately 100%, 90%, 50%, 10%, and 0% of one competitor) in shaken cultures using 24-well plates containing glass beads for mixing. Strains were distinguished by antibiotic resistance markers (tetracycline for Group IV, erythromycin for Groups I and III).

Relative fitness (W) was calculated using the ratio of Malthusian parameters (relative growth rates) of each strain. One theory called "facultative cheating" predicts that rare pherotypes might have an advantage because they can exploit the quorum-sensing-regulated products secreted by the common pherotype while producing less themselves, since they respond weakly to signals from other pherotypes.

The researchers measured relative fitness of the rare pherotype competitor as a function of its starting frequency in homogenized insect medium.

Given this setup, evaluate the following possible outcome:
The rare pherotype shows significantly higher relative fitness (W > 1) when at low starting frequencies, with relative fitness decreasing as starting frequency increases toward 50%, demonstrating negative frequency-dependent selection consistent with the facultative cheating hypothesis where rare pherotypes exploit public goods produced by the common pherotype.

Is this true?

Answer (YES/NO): NO